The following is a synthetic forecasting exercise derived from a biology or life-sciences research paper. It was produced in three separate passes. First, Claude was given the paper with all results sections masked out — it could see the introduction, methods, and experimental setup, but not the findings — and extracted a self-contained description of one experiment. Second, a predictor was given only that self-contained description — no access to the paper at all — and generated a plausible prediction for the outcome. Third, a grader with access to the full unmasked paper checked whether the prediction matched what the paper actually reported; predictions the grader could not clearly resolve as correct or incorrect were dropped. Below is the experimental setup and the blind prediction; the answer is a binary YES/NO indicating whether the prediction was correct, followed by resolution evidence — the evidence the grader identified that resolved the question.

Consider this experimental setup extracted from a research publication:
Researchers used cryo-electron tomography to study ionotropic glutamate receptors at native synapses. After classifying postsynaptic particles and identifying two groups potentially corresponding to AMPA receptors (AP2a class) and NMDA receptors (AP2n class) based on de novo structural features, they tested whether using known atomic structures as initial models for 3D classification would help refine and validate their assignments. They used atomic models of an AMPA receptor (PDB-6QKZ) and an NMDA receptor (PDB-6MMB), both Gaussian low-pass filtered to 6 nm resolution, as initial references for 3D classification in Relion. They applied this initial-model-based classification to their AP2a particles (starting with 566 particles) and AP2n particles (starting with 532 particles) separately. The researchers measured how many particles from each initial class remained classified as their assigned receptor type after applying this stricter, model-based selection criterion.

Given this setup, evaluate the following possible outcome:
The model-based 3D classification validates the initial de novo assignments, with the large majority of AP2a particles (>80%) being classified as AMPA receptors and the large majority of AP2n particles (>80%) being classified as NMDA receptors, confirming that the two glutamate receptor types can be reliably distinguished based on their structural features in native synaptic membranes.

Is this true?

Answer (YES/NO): NO